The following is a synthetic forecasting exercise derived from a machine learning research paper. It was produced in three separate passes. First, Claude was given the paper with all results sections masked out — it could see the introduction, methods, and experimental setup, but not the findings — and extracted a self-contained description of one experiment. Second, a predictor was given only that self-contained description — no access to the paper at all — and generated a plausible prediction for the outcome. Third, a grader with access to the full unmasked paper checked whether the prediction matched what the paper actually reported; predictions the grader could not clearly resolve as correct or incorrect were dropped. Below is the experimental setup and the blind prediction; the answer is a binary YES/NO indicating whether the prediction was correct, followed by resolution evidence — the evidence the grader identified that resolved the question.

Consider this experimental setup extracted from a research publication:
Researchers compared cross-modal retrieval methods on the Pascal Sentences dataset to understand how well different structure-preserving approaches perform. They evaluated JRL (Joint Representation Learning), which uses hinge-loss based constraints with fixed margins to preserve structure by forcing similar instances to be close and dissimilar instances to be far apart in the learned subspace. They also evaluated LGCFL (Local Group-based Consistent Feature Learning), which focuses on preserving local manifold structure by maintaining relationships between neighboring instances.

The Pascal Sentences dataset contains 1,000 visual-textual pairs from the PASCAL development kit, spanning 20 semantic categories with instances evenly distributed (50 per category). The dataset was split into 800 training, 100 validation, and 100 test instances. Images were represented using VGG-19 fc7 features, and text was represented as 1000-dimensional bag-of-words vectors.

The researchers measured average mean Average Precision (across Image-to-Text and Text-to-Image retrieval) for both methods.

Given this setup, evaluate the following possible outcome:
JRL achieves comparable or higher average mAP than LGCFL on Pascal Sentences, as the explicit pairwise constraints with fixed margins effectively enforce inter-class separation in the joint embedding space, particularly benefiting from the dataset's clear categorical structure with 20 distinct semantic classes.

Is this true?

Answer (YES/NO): YES